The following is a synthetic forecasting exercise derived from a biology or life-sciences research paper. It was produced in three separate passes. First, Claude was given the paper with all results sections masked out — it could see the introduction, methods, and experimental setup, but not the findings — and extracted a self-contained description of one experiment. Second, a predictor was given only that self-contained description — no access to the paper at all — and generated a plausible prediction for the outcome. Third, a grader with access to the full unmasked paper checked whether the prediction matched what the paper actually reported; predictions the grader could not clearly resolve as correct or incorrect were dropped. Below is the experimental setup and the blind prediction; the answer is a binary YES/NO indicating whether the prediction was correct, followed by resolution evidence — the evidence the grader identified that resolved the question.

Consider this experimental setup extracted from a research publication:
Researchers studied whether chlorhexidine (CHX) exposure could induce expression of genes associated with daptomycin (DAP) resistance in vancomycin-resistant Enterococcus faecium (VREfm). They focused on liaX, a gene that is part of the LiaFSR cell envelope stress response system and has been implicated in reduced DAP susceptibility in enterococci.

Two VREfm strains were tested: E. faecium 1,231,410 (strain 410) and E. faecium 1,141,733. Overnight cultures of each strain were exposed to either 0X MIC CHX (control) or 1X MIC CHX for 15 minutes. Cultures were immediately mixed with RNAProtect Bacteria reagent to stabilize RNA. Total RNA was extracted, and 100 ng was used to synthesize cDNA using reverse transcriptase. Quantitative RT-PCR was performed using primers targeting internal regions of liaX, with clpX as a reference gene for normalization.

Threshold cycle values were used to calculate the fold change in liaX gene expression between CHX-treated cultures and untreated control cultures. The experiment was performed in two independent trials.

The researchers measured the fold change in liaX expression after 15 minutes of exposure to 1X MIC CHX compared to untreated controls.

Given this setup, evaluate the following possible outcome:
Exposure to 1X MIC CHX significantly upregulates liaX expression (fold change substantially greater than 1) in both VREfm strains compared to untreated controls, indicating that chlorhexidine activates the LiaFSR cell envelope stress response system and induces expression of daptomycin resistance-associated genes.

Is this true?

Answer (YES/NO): YES